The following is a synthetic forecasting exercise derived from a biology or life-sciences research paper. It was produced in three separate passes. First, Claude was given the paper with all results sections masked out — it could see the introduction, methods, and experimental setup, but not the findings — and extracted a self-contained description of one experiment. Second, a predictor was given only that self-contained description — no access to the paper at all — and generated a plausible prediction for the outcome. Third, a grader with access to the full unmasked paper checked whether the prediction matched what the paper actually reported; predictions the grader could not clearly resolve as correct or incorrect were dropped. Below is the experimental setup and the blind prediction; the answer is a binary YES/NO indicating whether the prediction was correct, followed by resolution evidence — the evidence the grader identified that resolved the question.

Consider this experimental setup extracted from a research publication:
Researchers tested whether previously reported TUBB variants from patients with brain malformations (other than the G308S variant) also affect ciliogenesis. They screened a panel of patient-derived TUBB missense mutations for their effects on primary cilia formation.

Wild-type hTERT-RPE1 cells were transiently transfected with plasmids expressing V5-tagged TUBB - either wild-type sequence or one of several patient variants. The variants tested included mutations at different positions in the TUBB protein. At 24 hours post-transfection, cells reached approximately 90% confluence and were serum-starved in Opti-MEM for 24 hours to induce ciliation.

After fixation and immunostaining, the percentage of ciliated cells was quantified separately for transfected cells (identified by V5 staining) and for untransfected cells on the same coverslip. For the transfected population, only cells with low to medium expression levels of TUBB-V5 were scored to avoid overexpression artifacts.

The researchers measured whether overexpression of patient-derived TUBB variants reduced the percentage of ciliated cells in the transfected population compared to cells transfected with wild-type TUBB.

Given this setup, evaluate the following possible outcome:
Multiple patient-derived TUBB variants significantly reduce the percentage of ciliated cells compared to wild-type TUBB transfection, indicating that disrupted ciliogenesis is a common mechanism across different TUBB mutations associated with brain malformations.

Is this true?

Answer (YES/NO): NO